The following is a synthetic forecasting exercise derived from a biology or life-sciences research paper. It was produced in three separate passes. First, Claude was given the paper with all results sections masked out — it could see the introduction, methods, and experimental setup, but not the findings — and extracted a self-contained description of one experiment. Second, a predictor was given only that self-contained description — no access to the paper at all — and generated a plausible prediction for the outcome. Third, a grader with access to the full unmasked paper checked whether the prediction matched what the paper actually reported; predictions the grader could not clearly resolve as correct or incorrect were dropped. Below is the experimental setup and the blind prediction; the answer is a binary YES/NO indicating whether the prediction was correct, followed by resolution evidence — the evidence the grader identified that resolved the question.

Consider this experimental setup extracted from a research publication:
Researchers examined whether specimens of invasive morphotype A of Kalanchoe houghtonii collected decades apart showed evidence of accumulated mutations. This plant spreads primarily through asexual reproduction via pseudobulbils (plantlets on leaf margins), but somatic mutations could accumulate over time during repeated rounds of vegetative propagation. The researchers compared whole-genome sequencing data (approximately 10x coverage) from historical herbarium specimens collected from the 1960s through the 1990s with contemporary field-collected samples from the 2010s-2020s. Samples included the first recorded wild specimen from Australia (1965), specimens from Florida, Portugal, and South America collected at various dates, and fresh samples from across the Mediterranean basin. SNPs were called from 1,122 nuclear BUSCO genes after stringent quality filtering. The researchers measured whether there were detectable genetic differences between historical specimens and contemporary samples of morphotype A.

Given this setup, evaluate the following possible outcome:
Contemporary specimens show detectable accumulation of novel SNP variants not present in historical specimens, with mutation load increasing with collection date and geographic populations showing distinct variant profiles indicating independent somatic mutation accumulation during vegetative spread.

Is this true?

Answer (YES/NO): NO